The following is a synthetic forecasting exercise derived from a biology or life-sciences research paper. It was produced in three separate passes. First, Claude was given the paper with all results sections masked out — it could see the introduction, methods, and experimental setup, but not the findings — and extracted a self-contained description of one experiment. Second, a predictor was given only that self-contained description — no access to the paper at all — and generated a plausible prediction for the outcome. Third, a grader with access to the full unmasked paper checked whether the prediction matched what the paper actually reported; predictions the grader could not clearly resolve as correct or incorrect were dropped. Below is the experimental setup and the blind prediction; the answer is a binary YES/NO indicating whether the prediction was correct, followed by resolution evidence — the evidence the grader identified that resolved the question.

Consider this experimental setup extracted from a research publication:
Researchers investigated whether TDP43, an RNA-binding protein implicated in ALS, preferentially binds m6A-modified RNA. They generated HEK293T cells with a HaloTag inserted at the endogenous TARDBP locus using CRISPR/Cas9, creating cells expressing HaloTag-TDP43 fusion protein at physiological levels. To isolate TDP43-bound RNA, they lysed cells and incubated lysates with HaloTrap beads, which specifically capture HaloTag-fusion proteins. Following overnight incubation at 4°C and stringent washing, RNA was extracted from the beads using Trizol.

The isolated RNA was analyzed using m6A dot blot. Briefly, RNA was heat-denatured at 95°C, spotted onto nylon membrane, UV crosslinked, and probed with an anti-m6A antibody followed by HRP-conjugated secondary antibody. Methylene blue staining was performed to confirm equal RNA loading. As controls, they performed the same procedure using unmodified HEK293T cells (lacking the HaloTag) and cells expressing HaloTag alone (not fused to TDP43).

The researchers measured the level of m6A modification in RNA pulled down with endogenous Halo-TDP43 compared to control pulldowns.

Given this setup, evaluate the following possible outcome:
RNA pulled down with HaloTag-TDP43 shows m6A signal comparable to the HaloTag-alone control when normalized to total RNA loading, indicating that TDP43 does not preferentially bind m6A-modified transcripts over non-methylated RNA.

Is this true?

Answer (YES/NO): NO